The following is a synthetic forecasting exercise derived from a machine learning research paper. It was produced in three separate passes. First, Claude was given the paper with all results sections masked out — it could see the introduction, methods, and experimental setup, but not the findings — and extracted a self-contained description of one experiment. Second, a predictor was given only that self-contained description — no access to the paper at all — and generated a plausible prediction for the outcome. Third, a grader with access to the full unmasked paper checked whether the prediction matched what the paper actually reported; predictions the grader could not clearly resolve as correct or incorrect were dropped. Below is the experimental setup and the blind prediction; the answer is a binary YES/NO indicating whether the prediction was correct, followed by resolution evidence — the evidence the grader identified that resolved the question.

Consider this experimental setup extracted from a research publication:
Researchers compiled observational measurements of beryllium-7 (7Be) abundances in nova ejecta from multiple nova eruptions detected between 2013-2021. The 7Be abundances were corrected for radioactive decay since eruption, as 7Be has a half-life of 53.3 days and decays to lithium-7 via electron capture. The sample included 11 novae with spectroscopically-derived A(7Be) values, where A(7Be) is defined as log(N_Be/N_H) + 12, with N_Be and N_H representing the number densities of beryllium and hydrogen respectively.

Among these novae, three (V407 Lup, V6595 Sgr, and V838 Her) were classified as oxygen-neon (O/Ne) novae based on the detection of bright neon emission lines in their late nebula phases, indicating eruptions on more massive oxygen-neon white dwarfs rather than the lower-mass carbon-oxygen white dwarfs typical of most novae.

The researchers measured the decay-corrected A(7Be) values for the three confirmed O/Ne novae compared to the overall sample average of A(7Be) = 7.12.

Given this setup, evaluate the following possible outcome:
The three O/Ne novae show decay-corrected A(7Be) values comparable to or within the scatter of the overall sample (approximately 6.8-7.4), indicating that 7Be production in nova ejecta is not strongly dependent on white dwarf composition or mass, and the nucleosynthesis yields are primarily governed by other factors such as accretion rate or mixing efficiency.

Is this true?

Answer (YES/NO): NO